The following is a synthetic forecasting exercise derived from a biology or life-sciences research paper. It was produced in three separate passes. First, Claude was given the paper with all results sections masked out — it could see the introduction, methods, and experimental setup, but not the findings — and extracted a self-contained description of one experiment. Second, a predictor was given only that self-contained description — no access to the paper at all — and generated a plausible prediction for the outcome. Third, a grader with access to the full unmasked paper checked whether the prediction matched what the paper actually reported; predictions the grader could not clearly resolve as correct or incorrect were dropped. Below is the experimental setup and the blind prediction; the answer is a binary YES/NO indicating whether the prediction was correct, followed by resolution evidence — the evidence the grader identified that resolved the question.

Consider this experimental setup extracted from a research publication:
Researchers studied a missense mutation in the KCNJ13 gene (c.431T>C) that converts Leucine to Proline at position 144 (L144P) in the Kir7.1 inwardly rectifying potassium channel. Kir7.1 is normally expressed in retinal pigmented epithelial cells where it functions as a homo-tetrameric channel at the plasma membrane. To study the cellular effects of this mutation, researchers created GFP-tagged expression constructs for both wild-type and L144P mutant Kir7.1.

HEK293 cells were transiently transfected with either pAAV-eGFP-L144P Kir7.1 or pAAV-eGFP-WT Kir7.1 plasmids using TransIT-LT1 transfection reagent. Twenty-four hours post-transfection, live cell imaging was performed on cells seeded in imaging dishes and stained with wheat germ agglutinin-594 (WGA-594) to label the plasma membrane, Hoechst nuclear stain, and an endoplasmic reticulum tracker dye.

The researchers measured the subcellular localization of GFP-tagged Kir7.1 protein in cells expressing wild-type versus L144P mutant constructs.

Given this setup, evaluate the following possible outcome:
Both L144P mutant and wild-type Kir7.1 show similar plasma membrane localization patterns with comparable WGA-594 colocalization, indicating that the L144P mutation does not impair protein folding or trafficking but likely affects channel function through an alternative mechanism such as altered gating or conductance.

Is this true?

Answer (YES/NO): NO